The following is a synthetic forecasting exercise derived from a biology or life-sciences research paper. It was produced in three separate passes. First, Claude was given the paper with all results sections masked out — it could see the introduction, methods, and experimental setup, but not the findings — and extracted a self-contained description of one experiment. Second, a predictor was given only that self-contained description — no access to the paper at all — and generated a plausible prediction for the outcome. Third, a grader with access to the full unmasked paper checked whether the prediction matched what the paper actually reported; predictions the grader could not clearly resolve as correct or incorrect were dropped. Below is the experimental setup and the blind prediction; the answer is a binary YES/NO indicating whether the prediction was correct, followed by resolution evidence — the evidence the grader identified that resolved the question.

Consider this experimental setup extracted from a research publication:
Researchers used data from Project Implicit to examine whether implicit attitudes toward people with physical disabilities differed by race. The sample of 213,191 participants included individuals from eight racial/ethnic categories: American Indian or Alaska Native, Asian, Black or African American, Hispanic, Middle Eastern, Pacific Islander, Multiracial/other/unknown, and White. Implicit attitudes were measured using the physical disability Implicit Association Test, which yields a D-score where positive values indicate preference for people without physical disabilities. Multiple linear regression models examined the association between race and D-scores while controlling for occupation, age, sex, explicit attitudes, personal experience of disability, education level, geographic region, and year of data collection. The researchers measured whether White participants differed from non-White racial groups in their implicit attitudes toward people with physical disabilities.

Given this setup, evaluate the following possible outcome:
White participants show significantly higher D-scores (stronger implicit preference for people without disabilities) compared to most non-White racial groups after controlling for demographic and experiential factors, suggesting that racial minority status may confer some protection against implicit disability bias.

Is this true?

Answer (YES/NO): NO